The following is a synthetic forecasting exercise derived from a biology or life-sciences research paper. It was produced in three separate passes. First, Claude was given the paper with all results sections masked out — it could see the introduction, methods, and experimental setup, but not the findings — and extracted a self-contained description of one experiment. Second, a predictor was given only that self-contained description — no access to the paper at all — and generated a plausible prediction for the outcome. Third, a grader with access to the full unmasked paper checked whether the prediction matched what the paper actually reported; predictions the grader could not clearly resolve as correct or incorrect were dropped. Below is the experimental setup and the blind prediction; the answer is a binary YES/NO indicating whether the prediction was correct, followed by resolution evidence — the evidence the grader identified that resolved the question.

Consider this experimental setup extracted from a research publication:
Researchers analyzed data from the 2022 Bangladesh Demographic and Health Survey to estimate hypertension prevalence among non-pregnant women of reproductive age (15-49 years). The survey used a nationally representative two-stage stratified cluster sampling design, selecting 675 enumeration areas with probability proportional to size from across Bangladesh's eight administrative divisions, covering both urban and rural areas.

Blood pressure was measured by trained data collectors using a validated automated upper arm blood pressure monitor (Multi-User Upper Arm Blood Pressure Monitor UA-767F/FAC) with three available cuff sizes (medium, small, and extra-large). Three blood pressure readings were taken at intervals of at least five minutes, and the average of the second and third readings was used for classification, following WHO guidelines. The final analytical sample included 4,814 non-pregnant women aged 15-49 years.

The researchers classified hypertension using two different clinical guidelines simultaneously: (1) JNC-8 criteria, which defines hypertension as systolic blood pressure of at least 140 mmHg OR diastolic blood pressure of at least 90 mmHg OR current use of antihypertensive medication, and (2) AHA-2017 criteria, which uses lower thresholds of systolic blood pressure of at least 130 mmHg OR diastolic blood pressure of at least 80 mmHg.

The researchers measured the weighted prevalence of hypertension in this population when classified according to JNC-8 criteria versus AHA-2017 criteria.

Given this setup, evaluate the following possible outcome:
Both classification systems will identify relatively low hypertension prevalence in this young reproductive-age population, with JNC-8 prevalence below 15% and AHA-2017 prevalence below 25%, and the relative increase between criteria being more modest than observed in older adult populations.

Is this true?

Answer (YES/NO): NO